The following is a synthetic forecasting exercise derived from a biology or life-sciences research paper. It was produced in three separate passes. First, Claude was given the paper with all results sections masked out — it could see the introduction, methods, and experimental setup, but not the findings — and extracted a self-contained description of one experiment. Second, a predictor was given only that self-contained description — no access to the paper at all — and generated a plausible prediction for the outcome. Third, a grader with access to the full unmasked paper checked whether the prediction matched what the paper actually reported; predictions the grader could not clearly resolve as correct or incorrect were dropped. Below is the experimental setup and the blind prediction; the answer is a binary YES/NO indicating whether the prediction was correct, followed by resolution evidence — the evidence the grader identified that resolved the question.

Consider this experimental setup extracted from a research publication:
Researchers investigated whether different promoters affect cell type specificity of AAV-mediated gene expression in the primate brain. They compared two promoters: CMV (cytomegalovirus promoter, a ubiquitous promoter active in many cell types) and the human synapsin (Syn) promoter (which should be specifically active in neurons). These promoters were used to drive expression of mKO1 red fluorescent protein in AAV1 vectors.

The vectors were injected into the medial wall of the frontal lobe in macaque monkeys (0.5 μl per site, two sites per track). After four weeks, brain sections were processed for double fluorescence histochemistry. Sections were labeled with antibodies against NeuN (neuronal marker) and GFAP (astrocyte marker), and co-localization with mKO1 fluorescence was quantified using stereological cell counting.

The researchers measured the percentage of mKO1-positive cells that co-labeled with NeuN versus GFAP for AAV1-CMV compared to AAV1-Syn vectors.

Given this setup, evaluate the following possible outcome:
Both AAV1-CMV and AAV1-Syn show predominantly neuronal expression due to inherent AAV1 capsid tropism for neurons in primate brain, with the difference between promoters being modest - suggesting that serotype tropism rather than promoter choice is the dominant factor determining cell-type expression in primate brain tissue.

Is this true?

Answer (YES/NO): NO